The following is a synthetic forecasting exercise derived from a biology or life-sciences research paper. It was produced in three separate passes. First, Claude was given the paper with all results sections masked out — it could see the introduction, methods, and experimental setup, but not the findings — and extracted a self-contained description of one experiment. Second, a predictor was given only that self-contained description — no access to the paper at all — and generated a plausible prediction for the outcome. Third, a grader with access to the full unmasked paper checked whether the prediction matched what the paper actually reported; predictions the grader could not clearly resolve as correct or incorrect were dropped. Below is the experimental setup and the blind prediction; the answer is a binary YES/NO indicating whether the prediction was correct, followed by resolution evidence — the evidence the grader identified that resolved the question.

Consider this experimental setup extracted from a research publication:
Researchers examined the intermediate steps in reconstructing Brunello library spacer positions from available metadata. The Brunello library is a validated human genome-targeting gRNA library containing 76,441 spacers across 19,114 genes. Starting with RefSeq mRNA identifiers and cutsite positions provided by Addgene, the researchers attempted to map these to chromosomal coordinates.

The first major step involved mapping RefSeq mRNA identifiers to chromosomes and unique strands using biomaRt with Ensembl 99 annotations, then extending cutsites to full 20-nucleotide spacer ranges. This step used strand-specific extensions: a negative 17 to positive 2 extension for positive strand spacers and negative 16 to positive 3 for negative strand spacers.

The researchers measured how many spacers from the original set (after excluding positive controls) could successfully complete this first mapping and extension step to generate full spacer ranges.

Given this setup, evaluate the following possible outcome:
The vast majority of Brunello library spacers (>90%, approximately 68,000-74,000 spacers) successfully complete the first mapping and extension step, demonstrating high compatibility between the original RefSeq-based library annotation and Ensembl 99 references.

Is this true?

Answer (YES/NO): NO